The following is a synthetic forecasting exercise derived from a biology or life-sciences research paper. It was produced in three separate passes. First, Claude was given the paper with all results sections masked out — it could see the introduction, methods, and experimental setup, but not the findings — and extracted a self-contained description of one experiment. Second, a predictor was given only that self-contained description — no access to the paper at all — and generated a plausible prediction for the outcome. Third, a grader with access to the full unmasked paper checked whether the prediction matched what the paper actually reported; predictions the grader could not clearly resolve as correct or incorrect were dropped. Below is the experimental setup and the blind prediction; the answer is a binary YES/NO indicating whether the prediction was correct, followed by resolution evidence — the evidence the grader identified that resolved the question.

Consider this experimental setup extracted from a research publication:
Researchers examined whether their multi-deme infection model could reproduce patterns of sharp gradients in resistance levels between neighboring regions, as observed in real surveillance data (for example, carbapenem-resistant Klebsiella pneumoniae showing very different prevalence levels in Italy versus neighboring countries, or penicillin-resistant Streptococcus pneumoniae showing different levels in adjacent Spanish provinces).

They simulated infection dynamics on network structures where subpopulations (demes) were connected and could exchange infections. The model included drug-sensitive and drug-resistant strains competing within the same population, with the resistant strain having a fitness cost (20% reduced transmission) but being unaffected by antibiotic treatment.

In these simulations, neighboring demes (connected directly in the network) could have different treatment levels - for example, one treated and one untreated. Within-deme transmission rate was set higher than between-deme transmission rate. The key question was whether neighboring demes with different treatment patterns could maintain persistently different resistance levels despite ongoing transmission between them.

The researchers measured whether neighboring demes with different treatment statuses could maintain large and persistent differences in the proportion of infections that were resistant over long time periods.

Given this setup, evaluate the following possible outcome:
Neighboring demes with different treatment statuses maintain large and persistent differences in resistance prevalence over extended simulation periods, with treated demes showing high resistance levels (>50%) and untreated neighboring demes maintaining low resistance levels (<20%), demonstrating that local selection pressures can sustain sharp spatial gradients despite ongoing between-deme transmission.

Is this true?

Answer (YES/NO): NO